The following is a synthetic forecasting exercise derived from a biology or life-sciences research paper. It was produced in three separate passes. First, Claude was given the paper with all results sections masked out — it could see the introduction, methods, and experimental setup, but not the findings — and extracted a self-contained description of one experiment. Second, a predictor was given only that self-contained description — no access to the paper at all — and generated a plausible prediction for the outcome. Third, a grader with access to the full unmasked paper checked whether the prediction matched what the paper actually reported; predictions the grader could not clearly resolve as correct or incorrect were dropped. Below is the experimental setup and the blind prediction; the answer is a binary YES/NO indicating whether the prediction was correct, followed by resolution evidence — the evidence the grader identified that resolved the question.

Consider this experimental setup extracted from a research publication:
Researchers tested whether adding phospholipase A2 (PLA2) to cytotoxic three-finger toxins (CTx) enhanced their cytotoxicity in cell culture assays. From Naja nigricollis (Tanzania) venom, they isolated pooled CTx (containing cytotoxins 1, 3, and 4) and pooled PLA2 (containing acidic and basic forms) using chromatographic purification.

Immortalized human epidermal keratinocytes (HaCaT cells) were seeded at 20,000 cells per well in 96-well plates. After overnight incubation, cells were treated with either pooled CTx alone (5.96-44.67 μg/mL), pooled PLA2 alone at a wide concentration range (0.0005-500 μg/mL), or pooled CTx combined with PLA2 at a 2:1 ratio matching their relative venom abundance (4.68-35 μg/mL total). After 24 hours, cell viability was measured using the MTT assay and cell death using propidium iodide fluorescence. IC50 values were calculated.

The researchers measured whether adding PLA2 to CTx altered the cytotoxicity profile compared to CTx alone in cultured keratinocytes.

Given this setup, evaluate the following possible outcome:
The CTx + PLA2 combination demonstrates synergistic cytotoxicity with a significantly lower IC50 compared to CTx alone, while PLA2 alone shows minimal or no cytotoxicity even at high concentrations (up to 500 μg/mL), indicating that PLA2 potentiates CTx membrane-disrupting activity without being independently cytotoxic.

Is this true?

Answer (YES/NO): NO